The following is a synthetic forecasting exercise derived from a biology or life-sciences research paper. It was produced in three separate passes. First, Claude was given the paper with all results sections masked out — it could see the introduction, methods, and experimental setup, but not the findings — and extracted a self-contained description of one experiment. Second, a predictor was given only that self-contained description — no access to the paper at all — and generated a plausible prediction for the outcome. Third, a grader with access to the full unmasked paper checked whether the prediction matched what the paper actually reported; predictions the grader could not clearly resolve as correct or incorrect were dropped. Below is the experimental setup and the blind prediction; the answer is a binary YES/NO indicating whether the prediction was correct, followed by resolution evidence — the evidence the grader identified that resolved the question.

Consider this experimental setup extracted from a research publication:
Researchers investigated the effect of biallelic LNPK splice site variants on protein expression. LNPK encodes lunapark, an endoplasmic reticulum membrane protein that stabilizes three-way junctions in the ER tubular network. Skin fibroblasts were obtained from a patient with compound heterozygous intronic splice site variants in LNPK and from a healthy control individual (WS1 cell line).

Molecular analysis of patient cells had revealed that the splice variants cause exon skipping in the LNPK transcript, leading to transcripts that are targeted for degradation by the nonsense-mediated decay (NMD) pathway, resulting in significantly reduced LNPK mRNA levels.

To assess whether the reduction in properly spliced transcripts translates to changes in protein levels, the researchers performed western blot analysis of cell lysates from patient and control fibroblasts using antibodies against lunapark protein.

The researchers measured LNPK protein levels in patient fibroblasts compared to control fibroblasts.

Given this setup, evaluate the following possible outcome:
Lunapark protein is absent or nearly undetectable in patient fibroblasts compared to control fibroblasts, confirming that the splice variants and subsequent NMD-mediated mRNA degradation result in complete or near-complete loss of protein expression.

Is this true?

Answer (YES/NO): YES